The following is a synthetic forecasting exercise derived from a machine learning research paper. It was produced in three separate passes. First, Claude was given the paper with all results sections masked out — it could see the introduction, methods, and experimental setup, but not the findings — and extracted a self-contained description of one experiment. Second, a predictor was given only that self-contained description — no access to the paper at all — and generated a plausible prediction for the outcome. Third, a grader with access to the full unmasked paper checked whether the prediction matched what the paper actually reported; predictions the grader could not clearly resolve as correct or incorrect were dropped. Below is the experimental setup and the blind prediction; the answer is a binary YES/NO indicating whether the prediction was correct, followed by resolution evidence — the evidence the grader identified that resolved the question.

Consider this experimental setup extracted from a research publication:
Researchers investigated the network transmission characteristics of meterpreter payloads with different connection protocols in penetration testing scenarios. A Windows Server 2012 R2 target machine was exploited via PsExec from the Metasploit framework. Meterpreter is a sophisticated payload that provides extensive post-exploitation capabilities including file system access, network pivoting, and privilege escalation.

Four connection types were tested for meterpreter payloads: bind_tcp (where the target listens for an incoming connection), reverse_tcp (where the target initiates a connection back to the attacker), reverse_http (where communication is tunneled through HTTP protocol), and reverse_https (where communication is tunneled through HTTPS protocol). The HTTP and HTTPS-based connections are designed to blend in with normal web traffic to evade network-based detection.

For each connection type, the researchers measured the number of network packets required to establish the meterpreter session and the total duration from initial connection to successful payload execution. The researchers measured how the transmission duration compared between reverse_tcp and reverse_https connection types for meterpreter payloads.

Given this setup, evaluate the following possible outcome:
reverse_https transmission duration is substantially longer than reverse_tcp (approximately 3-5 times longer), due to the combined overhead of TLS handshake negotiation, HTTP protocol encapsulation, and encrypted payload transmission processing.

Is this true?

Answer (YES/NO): NO